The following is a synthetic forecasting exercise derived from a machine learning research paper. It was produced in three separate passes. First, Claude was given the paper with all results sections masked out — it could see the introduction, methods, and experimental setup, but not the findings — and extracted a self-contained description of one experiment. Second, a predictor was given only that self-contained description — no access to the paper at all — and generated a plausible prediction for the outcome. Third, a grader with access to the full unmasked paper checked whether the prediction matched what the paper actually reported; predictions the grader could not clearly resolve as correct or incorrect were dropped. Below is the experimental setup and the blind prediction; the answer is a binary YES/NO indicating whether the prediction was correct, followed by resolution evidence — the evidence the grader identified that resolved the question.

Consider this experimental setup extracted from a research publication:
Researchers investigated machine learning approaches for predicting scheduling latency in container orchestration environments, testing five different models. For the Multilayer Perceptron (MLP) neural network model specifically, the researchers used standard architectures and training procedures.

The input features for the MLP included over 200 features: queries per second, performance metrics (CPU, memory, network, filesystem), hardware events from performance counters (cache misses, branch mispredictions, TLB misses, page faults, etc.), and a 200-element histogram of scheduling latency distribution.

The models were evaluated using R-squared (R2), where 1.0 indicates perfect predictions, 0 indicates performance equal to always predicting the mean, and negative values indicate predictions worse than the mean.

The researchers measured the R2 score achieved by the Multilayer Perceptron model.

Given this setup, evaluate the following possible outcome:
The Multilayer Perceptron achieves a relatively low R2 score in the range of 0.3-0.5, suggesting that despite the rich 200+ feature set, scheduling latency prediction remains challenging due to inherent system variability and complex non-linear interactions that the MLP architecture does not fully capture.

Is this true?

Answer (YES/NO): NO